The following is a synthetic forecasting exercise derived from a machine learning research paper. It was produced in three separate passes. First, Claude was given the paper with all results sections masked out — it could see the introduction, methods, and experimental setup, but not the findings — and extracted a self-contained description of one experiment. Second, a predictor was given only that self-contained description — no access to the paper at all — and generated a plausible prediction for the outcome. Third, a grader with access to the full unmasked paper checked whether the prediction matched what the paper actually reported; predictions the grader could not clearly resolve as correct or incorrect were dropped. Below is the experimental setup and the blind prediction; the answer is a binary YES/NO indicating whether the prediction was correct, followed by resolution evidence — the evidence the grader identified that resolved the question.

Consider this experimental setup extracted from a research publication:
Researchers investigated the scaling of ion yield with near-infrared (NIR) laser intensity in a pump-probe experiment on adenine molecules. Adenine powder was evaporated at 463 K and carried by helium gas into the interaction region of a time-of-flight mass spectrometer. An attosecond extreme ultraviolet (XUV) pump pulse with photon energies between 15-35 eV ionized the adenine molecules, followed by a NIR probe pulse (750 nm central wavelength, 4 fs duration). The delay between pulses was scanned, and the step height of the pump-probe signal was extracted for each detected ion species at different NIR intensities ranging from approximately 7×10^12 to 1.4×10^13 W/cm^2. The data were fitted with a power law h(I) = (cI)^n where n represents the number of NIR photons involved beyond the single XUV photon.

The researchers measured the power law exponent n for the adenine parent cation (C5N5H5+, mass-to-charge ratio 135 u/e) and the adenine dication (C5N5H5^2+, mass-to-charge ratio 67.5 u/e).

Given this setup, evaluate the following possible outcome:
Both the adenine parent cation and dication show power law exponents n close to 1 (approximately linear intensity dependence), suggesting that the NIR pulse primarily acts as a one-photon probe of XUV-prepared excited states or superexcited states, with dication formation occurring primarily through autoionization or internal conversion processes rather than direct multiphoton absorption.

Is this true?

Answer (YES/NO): NO